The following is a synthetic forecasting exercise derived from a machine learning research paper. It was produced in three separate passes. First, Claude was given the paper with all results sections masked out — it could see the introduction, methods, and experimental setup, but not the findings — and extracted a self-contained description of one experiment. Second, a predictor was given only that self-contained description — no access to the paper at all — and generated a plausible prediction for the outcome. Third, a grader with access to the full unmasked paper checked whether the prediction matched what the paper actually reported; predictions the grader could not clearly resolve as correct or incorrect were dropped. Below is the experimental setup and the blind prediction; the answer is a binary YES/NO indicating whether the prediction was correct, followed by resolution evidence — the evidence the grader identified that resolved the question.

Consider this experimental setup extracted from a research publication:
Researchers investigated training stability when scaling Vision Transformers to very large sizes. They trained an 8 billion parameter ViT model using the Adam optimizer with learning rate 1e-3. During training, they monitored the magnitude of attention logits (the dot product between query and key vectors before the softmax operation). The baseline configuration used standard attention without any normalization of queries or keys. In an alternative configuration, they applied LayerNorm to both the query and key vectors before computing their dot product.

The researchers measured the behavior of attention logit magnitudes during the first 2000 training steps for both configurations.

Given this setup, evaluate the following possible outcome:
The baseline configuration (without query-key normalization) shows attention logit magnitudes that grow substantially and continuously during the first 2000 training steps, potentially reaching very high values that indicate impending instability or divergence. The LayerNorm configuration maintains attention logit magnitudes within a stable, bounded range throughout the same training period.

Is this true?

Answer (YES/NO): YES